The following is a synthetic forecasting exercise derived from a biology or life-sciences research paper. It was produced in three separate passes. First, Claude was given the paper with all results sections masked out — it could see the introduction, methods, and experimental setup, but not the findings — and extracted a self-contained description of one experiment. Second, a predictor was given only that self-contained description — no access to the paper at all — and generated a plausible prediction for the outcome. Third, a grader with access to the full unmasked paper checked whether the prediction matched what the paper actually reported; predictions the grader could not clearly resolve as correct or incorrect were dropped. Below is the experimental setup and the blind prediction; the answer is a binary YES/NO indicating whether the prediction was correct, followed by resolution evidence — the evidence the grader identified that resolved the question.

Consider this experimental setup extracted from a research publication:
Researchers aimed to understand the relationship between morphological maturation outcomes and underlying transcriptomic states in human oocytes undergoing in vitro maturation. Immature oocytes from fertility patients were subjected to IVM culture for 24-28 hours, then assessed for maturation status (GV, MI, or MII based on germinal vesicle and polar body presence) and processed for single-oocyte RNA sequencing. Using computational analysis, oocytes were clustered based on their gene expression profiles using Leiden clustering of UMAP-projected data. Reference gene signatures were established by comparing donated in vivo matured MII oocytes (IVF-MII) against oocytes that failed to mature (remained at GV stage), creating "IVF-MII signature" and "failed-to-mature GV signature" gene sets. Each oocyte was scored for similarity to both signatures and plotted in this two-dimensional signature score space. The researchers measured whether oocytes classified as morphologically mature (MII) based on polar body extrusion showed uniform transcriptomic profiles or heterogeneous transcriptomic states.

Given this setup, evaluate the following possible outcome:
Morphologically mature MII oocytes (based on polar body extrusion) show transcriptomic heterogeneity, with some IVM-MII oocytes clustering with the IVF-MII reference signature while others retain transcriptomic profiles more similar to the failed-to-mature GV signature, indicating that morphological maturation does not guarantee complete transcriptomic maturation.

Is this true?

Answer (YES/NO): NO